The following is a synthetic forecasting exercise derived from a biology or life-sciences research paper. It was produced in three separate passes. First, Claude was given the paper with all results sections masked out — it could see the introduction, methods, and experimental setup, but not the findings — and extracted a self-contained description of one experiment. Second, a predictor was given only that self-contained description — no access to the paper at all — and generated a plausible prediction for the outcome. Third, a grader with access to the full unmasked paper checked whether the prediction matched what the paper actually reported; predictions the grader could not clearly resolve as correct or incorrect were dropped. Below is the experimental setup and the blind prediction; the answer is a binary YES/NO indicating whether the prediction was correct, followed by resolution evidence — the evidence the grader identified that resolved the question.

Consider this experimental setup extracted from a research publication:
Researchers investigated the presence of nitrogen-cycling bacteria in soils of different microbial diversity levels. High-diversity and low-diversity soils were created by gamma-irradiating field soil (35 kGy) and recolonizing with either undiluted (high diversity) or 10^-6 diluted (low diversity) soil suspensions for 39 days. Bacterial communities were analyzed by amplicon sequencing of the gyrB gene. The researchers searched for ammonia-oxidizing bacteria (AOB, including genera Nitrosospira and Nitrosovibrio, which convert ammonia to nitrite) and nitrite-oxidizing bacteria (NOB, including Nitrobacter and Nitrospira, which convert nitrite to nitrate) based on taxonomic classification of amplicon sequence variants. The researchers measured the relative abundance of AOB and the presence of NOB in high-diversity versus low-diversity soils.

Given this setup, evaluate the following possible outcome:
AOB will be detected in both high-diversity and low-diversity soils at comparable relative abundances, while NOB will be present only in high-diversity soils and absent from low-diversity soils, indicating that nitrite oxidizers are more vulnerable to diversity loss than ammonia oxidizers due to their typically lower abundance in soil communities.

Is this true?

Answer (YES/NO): NO